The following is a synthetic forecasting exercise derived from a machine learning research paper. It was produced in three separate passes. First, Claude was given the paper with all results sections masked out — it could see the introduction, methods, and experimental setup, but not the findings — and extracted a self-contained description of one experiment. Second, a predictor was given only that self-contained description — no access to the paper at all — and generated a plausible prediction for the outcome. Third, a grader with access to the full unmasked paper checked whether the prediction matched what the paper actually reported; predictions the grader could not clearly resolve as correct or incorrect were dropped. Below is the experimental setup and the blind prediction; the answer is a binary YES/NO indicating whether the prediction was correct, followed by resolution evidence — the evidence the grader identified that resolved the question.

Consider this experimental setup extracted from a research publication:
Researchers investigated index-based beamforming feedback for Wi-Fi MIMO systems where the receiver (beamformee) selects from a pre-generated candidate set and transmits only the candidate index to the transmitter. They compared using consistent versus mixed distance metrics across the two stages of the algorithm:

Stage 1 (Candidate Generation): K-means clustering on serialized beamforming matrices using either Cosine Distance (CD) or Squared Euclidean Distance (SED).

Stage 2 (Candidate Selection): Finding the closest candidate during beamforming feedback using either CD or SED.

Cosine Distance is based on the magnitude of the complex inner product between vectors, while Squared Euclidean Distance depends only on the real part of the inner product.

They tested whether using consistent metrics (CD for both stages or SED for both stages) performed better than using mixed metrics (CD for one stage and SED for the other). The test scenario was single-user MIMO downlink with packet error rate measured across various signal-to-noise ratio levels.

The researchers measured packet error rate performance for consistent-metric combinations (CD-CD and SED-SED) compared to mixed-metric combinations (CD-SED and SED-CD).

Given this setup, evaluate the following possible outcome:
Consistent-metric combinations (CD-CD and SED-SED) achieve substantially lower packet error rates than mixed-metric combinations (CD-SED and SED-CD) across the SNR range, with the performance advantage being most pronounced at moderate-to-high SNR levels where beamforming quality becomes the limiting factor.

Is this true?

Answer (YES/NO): NO